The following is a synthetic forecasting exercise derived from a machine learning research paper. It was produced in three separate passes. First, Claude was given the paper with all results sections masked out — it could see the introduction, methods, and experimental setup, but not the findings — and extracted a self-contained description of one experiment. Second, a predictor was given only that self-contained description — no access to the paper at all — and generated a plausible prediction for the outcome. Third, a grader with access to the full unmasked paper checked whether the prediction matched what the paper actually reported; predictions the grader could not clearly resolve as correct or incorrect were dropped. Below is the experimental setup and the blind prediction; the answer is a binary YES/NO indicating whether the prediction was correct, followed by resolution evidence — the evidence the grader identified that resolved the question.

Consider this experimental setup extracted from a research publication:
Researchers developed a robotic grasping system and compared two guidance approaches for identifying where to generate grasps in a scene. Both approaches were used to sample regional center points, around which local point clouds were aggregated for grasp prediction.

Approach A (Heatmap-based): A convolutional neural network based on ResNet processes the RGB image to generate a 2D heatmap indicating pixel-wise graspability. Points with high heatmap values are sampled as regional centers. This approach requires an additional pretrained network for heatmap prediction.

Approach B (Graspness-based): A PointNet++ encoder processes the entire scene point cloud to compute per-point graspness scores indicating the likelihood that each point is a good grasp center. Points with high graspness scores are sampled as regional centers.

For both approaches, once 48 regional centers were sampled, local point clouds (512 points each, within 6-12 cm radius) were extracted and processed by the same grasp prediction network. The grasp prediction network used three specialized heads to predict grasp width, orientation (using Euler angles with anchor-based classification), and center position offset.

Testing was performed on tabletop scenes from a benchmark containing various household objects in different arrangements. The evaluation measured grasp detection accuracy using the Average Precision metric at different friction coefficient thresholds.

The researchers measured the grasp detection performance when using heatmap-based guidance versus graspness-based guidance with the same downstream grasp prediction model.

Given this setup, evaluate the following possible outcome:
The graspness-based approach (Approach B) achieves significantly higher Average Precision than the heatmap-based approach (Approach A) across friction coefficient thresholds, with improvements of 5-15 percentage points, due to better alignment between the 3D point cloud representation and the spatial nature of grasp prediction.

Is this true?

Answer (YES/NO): NO